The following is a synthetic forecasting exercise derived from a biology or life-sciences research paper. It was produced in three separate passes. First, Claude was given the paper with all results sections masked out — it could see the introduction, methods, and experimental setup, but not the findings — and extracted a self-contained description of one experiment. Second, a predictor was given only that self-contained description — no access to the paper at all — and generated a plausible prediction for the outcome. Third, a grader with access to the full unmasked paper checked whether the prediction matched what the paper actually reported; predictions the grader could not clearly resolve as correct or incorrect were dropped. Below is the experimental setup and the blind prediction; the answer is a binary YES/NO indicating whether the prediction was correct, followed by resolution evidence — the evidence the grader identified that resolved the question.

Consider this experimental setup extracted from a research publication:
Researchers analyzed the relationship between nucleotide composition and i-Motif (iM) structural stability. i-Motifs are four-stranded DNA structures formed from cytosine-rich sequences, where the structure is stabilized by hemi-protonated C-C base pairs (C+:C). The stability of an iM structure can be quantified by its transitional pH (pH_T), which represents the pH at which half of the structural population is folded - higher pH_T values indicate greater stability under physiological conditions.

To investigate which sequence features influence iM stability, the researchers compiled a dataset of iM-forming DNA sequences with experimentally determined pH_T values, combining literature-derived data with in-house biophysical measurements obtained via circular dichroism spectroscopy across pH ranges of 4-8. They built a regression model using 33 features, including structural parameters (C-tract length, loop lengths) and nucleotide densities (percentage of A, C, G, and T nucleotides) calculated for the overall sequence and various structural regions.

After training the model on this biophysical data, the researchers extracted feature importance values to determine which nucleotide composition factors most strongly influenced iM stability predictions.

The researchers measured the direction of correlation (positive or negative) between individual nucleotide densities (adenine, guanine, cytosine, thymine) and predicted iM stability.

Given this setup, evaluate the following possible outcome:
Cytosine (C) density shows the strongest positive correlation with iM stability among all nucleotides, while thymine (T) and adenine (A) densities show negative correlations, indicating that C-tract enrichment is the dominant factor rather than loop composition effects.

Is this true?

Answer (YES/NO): NO